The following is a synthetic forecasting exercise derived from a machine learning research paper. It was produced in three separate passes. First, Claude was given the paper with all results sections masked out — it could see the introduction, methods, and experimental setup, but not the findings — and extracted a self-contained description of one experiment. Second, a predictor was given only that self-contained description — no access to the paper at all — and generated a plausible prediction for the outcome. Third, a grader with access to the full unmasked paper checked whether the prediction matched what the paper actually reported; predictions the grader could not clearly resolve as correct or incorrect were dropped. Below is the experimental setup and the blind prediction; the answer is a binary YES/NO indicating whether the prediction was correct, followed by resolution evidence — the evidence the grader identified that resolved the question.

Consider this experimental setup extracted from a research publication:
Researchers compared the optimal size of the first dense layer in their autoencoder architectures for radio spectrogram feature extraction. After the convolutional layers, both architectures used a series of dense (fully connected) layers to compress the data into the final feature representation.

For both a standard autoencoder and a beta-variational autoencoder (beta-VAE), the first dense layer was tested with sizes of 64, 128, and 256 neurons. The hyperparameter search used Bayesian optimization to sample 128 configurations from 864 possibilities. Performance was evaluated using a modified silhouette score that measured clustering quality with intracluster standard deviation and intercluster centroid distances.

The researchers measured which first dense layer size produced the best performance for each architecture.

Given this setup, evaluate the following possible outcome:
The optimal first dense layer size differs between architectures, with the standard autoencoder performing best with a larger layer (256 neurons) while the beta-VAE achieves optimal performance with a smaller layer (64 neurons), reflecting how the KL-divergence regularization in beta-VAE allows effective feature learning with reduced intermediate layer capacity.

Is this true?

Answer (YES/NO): NO